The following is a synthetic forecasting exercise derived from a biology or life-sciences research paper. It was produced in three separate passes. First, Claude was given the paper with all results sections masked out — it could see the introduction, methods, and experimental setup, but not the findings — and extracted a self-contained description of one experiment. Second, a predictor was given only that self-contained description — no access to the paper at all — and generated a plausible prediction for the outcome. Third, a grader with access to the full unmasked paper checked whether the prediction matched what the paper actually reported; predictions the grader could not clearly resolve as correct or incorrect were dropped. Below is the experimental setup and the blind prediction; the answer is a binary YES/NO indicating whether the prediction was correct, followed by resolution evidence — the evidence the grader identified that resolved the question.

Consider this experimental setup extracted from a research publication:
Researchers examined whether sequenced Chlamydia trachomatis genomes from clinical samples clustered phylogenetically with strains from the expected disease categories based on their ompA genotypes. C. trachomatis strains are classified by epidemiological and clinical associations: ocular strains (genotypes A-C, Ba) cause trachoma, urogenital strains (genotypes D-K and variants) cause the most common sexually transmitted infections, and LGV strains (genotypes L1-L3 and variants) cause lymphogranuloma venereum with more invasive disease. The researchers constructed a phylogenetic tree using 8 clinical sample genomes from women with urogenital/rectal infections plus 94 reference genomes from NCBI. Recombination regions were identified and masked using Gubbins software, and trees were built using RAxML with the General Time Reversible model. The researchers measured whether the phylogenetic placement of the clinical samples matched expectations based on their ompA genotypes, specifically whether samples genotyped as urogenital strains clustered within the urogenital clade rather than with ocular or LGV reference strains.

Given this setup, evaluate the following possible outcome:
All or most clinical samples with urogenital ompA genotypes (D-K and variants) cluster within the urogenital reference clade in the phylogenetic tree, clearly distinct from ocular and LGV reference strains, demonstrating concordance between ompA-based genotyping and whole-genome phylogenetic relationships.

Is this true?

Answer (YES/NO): YES